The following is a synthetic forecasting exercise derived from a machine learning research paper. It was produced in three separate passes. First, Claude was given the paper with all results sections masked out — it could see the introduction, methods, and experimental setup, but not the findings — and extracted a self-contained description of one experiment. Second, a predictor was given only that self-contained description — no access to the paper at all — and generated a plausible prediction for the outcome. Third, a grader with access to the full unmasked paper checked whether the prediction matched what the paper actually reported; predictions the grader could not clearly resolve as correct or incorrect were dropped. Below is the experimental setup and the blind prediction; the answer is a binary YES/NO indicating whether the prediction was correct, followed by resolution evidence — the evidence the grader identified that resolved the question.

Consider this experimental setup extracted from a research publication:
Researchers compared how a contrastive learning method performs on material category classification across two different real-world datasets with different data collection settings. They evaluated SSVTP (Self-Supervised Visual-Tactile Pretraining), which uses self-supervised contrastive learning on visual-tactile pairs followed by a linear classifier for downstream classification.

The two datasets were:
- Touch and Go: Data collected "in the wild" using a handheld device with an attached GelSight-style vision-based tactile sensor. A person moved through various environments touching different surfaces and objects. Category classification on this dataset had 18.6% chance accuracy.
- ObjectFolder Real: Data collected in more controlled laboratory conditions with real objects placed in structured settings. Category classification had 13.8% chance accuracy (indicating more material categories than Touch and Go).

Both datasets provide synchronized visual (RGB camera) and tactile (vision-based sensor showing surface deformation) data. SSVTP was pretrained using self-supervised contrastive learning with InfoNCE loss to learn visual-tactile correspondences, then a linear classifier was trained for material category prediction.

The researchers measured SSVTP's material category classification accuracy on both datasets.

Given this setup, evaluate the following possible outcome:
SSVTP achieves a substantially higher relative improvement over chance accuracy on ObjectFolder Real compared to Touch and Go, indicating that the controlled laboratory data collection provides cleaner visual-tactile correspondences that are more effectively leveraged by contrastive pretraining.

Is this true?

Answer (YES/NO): NO